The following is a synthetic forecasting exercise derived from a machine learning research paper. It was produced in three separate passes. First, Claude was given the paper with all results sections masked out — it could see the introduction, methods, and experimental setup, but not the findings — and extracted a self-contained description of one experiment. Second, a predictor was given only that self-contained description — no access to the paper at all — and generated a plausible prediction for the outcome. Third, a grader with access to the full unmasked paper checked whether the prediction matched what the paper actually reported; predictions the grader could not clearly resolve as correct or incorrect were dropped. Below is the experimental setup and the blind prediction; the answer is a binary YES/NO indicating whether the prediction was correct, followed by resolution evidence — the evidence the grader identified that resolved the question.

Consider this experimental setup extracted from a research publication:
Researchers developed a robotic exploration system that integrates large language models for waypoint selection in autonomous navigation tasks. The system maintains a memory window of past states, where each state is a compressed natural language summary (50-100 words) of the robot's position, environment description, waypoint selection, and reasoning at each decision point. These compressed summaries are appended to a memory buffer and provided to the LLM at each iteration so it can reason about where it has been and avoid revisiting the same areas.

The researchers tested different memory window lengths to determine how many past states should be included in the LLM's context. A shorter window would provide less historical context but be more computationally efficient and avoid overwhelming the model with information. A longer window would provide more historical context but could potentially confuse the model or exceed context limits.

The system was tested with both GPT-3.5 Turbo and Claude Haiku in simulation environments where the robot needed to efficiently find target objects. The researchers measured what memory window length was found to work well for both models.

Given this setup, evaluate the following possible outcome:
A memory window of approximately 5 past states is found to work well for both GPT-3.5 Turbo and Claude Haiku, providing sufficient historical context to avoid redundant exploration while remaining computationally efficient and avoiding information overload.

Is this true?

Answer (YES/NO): NO